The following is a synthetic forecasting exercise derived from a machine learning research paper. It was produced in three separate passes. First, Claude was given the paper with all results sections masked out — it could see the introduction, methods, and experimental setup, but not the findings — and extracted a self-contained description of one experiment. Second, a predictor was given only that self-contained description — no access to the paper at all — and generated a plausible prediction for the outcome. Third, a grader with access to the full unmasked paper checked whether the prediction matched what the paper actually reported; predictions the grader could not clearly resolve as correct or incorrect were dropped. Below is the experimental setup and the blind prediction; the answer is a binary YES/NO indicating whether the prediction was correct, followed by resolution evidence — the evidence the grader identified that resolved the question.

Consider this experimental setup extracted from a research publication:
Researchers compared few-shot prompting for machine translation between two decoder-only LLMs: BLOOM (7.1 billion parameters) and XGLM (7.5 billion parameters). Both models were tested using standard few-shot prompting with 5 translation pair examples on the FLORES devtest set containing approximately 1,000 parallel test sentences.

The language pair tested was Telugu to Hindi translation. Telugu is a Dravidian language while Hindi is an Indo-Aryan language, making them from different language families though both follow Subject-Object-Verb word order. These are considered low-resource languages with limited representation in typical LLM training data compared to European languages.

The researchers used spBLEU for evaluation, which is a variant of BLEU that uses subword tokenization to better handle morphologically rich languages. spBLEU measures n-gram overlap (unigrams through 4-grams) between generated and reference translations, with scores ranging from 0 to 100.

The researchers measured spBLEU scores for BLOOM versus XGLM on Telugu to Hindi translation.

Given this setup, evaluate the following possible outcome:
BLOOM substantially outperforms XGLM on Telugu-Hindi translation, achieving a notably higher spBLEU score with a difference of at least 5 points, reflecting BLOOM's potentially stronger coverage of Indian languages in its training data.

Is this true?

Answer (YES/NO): NO